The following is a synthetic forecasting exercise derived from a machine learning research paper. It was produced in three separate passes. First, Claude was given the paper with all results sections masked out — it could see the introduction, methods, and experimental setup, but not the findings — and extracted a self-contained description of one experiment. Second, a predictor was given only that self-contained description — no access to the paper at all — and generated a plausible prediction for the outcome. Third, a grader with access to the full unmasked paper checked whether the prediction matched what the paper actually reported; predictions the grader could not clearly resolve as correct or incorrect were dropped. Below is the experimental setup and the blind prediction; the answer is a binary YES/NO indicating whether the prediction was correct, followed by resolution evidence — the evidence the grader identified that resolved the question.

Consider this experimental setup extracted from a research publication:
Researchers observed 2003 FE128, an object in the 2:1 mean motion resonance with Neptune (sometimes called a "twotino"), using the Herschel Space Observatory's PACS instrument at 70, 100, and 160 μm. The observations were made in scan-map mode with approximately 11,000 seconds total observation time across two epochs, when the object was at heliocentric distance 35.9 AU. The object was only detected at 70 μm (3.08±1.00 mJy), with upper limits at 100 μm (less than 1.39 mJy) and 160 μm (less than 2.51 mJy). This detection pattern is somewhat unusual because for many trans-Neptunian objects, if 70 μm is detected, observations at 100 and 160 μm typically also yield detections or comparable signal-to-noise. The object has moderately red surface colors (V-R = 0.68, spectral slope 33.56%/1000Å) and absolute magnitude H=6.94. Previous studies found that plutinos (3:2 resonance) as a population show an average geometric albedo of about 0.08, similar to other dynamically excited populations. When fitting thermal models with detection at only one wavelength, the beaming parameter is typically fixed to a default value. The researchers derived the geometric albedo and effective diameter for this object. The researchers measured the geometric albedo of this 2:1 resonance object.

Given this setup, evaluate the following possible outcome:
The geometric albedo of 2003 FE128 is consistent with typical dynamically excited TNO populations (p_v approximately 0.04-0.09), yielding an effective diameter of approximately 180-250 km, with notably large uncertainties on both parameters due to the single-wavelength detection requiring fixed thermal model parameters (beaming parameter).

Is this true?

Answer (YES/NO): YES